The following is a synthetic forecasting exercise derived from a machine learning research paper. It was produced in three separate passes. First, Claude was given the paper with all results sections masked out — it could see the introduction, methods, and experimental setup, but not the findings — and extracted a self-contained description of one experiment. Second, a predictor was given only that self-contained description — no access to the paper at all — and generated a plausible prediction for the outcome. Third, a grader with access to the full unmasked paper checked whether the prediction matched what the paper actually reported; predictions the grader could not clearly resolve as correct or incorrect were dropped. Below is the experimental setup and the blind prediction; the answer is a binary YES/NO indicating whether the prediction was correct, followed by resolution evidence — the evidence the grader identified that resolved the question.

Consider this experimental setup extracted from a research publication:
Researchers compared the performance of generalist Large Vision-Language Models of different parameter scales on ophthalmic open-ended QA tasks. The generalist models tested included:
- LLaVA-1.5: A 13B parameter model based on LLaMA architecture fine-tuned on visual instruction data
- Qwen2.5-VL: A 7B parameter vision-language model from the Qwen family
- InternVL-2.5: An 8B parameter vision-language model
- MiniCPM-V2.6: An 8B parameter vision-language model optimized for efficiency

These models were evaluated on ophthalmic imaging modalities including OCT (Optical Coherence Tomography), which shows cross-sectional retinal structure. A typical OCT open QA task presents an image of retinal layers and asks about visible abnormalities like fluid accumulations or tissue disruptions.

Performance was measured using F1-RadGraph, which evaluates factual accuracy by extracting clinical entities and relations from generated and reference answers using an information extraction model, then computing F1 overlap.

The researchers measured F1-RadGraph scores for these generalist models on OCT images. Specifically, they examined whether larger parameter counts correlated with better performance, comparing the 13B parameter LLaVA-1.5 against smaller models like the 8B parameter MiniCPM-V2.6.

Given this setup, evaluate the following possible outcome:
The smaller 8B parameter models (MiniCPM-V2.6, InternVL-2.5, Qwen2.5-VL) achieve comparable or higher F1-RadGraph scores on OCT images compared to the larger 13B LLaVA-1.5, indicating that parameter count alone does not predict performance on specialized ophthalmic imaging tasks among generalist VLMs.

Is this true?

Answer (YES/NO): YES